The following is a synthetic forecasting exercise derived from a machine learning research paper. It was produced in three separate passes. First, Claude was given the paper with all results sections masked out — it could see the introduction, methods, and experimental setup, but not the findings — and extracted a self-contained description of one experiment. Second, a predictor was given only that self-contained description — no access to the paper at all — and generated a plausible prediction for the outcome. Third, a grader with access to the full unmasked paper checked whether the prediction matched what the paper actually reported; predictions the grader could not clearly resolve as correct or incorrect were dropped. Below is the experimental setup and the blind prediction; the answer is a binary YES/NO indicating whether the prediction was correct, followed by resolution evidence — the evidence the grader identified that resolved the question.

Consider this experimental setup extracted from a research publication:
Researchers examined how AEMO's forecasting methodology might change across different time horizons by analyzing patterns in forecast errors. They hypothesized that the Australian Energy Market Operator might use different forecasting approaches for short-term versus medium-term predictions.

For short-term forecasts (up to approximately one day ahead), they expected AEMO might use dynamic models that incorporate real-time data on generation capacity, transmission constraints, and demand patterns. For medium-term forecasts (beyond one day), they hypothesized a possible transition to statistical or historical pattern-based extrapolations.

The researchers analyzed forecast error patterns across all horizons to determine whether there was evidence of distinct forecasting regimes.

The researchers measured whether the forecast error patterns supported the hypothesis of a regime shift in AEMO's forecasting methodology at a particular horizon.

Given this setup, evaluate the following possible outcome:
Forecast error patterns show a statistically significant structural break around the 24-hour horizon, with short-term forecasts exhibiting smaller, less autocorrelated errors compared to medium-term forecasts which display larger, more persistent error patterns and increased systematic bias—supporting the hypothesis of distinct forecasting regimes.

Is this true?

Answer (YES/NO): NO